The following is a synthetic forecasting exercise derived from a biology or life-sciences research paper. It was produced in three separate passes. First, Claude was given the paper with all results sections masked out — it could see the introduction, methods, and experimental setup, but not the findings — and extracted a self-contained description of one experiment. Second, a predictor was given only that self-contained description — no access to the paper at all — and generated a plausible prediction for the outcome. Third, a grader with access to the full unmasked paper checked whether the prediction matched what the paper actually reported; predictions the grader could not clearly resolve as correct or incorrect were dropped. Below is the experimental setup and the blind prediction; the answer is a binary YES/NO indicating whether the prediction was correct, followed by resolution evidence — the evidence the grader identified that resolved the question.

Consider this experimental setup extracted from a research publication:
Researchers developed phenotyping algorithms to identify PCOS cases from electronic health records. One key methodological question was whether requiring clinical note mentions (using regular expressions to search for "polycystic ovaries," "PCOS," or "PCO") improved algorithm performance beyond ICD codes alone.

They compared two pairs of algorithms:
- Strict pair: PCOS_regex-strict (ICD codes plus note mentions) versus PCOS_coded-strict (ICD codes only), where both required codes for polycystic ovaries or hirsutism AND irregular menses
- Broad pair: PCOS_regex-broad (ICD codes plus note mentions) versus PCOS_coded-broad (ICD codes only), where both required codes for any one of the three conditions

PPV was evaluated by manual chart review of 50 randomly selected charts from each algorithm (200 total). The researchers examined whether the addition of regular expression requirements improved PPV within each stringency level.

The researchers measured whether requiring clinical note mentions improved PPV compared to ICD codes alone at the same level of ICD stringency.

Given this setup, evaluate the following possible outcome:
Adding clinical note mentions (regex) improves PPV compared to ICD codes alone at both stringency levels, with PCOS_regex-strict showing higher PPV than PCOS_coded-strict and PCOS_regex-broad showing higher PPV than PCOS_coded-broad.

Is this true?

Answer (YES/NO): NO